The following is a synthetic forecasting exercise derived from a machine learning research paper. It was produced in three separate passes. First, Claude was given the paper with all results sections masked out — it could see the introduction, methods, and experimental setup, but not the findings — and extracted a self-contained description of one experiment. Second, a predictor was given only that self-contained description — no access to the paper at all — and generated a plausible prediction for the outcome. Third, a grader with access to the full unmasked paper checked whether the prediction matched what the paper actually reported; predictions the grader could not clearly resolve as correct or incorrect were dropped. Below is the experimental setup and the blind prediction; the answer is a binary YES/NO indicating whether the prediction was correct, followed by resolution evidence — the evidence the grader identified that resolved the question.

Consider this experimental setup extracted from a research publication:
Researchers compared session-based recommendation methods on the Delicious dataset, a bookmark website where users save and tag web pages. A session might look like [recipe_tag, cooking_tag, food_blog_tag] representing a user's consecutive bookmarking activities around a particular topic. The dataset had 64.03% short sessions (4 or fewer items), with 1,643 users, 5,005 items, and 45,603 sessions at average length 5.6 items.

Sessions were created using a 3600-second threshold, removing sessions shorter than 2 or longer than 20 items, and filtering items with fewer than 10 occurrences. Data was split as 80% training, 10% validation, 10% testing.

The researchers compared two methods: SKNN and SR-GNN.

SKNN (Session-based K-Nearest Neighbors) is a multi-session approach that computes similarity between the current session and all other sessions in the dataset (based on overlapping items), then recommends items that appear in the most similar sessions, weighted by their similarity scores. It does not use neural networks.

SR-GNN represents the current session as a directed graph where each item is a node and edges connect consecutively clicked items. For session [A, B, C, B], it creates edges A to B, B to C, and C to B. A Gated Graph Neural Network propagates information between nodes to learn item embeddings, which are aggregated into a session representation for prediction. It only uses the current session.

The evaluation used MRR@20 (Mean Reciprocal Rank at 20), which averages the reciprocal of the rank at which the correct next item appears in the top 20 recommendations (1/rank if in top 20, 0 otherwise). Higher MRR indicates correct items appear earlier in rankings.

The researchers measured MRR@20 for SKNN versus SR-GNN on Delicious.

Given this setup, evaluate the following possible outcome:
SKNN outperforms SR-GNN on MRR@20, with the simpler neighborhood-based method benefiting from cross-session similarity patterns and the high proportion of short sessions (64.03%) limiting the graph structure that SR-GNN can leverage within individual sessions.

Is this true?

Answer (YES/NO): NO